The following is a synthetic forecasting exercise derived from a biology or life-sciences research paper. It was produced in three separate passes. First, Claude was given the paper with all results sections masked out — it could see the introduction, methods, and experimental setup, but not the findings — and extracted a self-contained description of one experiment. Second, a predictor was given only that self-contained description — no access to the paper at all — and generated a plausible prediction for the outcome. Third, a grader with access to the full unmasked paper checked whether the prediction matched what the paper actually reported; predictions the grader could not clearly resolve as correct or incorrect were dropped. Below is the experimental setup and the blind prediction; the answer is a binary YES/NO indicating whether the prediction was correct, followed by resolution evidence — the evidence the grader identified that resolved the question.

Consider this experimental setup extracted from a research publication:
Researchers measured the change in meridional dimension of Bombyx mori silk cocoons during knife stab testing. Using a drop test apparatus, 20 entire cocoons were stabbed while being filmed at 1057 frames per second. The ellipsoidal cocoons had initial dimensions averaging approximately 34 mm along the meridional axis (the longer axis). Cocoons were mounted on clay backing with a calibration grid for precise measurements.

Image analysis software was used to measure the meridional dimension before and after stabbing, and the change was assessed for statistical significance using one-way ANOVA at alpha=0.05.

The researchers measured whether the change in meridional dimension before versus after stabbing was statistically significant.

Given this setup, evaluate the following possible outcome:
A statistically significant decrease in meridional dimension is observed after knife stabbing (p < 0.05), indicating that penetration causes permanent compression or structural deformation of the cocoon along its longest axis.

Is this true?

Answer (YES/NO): NO